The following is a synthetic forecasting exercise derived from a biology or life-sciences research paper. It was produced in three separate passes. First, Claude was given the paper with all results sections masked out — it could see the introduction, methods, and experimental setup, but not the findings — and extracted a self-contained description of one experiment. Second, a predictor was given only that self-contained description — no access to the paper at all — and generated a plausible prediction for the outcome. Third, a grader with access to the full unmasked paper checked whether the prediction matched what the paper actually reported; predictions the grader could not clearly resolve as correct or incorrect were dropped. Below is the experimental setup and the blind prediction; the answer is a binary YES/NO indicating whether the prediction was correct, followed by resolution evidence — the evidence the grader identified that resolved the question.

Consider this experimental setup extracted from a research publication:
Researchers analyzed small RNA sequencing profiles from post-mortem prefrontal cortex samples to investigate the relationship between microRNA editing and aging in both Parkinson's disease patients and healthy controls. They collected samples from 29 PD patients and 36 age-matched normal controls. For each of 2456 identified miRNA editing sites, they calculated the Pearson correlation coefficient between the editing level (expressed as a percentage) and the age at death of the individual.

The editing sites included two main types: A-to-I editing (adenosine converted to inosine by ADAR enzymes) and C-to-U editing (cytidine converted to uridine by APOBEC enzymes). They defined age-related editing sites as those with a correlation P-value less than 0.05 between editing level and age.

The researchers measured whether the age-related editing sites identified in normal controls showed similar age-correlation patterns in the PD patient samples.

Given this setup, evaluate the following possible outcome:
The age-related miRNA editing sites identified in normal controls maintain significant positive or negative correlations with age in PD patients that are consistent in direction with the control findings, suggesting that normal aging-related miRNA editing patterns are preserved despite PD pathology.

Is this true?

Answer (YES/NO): NO